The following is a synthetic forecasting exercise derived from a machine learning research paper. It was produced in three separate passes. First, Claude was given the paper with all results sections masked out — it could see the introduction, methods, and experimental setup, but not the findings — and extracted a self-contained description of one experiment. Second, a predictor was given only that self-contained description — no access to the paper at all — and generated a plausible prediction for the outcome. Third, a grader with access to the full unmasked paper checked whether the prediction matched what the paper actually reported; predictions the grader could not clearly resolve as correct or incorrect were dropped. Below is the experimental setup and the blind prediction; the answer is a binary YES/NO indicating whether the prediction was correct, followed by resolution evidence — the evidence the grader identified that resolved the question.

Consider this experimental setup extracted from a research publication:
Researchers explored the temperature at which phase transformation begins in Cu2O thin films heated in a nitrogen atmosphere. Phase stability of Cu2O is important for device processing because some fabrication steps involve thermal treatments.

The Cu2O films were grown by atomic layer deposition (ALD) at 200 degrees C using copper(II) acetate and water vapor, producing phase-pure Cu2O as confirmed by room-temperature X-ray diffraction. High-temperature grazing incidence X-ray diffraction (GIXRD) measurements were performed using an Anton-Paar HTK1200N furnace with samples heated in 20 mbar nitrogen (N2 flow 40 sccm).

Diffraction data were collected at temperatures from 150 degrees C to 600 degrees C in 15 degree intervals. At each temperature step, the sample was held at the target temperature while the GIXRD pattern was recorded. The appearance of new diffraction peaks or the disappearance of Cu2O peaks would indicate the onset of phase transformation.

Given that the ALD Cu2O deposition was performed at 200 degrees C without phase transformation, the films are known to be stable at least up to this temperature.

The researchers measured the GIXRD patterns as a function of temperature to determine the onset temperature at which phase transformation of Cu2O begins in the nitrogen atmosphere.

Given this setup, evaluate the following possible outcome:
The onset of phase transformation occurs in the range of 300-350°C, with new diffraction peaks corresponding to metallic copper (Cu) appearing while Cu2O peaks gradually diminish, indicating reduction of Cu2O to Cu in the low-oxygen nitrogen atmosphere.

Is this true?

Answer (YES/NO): NO